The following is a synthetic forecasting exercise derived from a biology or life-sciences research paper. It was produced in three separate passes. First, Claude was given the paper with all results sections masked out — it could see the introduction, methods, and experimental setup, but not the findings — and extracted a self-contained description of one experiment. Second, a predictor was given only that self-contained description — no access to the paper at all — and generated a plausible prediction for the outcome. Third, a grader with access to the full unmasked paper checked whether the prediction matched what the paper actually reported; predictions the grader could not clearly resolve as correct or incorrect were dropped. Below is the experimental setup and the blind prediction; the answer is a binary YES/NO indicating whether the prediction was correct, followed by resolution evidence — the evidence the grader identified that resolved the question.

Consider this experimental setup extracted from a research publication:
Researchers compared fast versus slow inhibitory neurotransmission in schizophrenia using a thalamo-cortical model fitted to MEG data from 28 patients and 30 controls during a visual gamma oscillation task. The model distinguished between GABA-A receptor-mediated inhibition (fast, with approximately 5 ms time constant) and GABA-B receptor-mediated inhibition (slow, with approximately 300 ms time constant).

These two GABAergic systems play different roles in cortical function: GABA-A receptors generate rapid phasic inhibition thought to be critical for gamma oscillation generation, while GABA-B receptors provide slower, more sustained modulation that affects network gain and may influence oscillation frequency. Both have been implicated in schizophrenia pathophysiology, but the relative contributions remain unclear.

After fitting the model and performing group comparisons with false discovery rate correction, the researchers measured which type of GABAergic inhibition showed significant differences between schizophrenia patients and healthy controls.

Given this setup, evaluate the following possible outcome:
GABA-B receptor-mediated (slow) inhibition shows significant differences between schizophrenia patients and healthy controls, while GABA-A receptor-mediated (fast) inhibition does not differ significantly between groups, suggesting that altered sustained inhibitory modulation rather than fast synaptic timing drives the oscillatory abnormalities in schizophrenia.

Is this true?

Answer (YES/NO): YES